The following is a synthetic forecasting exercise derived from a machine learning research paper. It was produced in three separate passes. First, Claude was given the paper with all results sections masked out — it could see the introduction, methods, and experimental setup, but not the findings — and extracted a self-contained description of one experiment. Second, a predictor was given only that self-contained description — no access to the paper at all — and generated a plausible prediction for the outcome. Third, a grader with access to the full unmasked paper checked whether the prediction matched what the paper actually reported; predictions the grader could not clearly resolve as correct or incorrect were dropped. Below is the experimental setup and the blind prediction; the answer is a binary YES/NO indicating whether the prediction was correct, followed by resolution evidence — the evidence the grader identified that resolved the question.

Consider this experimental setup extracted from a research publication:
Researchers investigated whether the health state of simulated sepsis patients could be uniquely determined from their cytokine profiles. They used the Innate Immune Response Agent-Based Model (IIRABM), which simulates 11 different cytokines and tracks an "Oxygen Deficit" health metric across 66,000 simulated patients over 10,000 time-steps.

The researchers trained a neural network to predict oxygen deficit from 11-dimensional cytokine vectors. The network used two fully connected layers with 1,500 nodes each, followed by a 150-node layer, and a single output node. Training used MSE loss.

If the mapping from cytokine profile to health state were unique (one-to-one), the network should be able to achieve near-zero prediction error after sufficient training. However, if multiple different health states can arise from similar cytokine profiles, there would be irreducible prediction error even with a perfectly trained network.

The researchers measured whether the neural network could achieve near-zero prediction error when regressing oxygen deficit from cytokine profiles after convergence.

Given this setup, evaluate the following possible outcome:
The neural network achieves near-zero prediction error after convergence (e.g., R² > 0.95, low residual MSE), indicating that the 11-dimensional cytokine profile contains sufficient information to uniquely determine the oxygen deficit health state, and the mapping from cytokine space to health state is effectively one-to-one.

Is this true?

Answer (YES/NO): NO